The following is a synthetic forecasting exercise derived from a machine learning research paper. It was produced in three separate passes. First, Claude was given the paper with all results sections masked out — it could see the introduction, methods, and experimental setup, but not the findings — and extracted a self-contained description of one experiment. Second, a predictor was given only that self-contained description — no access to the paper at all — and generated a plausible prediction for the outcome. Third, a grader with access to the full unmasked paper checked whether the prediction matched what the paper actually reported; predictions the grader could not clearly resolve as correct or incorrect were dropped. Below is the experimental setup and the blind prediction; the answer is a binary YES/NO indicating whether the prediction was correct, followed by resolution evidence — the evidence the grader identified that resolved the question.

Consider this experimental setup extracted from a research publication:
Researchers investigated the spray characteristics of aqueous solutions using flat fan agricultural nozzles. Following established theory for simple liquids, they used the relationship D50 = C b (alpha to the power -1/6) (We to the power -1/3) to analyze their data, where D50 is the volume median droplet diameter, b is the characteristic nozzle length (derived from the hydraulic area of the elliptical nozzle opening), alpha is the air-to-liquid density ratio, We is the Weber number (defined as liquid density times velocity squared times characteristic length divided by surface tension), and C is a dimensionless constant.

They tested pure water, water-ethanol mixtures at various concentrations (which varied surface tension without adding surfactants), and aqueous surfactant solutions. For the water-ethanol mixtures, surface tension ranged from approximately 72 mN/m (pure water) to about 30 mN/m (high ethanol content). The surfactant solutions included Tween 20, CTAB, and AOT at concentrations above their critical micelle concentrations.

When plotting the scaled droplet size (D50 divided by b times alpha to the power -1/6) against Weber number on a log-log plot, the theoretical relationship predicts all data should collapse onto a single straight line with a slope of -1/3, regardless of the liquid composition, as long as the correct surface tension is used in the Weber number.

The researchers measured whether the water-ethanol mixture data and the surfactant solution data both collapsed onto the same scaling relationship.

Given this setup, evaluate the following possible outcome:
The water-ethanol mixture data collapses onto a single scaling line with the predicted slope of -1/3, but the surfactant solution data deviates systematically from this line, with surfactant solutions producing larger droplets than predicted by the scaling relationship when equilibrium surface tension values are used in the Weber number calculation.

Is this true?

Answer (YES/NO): YES